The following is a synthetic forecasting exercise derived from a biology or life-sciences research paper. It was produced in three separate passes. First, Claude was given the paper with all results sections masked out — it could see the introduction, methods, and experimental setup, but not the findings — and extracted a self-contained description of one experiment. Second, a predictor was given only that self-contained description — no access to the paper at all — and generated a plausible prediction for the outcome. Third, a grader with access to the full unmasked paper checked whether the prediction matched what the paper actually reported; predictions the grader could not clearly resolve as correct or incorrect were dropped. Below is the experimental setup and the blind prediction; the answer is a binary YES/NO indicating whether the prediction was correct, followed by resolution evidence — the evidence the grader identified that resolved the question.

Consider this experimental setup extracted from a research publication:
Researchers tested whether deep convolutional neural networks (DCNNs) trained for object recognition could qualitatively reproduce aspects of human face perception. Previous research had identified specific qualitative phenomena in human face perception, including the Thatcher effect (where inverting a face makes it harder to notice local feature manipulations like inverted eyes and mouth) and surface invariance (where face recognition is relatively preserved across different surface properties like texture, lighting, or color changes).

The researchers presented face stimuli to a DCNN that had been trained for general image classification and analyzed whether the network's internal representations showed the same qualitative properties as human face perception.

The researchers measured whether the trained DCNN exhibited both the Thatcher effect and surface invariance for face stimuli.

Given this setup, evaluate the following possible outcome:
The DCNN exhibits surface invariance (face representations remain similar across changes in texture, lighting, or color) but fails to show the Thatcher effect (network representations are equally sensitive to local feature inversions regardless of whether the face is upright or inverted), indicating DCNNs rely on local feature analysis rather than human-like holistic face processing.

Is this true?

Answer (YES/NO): NO